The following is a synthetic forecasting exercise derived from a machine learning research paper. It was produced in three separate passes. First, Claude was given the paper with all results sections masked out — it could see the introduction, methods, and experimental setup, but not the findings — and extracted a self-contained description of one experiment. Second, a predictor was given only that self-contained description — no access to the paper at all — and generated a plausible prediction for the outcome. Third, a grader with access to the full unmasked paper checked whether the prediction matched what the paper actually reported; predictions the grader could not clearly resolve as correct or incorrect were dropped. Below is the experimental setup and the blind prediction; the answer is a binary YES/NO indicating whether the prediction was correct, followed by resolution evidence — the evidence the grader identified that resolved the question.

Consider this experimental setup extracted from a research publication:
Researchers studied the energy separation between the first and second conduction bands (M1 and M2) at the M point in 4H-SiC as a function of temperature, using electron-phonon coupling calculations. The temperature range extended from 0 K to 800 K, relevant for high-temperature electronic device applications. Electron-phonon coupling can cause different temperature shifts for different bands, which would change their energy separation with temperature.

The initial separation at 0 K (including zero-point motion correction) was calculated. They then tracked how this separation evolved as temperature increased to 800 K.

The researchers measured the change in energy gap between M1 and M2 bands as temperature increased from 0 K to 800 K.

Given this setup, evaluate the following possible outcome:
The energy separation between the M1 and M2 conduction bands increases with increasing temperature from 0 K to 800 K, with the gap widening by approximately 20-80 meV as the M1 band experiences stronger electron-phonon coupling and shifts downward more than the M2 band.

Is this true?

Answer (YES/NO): NO